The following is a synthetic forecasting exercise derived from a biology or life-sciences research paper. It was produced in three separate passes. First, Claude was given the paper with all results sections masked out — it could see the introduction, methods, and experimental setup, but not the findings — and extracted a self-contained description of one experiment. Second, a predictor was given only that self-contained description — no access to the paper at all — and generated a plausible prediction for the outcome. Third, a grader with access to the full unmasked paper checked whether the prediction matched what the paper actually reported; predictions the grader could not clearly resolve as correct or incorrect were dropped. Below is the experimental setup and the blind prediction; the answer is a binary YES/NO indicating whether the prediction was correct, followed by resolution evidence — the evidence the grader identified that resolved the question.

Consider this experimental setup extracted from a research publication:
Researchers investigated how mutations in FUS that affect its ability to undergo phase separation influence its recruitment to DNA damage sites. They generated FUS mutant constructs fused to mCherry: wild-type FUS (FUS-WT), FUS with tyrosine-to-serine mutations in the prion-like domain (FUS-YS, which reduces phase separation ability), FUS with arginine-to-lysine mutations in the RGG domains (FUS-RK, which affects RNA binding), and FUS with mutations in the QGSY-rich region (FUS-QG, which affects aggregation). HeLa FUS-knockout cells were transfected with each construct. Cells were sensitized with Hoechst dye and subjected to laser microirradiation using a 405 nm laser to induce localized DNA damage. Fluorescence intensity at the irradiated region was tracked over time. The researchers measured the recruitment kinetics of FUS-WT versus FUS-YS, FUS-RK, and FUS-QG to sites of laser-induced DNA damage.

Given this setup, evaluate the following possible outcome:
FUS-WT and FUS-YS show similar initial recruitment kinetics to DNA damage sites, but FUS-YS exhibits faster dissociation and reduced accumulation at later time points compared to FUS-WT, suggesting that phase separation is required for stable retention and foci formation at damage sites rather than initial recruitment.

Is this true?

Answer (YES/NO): NO